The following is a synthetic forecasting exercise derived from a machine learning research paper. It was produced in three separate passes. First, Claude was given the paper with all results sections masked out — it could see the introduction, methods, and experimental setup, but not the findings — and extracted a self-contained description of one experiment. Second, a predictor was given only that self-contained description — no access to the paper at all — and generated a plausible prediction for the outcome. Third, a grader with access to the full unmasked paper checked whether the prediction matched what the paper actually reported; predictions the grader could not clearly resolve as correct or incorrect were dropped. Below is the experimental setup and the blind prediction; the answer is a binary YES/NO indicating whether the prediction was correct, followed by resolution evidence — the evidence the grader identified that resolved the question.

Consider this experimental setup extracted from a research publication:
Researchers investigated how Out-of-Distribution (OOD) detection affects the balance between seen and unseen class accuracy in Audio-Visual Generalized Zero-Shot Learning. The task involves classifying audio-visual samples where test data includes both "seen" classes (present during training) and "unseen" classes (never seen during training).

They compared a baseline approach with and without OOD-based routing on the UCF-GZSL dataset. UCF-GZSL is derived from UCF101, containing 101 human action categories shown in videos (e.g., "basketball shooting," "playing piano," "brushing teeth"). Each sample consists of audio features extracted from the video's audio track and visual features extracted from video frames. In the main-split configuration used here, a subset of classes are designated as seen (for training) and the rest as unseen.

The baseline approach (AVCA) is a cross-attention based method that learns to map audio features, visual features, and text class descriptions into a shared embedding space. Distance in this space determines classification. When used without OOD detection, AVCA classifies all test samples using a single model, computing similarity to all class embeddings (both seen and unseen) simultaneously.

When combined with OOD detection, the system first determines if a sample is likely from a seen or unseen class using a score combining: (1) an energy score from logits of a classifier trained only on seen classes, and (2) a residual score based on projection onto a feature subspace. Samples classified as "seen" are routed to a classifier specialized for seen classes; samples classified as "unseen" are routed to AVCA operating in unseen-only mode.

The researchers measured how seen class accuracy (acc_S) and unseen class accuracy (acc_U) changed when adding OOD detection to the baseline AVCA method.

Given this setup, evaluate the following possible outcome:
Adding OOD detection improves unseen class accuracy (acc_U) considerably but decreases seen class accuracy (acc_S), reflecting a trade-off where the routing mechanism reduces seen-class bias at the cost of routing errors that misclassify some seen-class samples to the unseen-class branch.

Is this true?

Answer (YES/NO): NO